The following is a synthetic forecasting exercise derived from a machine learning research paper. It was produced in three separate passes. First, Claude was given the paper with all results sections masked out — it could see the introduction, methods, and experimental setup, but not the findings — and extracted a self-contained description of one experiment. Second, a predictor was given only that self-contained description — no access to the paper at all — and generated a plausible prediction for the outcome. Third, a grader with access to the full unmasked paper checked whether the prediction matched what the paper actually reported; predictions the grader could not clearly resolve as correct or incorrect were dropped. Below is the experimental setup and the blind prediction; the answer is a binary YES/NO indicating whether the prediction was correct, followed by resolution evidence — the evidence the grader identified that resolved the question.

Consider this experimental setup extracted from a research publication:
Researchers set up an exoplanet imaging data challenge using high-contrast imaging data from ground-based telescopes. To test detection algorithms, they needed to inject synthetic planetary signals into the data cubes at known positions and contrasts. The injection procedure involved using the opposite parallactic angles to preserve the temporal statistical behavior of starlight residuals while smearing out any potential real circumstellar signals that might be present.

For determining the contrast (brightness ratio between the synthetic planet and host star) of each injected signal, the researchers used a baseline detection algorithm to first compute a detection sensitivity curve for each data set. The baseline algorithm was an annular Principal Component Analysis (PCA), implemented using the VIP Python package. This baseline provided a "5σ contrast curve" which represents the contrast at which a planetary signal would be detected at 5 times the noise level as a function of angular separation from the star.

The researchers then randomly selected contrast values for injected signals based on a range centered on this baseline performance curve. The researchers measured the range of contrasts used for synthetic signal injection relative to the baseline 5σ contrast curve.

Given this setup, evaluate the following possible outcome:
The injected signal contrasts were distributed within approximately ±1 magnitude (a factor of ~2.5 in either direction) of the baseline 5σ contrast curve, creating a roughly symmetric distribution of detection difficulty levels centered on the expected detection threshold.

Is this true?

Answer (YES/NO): NO